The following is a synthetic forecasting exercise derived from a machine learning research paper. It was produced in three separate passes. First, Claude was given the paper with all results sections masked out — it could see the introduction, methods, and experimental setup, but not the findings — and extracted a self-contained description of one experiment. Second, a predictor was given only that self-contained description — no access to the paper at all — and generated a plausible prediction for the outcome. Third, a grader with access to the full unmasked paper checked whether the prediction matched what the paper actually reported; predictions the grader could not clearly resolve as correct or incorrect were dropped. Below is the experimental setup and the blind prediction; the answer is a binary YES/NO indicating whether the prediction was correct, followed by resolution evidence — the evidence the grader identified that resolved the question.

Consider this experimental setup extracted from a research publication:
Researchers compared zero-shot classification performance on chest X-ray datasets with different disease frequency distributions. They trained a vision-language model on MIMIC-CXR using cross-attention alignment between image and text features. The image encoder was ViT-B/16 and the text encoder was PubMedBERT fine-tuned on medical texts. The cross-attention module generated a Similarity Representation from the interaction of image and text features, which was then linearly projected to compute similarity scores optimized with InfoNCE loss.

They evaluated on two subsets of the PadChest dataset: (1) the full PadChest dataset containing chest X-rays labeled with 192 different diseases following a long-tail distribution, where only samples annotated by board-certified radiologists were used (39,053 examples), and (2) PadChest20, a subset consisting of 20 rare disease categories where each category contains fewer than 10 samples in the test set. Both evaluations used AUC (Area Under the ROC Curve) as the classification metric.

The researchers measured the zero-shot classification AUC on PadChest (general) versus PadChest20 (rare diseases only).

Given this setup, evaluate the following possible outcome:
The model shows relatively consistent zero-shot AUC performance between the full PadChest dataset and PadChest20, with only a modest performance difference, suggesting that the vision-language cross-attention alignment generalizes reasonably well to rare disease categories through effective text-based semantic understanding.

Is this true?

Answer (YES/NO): YES